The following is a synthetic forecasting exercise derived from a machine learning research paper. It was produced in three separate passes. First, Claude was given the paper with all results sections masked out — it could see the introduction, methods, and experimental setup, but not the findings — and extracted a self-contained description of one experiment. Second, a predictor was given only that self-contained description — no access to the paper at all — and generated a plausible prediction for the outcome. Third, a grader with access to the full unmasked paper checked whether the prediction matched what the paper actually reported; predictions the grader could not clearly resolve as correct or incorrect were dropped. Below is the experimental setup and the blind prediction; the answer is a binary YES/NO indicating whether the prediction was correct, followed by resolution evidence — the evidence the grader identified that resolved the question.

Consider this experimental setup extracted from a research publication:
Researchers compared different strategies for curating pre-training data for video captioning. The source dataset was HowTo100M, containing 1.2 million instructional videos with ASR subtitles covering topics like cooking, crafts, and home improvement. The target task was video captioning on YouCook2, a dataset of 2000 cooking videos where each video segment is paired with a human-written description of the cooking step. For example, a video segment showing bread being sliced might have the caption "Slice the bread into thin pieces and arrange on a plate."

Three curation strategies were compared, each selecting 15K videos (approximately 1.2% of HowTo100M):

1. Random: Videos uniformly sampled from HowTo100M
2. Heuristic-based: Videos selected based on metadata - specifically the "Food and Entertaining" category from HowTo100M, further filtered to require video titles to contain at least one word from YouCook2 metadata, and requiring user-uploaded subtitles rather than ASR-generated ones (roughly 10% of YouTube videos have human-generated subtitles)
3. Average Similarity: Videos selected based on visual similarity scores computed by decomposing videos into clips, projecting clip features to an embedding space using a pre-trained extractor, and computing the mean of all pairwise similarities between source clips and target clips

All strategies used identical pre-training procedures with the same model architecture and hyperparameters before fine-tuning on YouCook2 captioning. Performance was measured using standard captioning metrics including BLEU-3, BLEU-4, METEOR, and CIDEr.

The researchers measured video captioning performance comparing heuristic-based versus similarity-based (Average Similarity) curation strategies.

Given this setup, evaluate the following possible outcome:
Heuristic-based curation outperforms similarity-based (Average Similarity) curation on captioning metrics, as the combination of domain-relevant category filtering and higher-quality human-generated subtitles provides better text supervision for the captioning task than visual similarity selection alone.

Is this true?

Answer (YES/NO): NO